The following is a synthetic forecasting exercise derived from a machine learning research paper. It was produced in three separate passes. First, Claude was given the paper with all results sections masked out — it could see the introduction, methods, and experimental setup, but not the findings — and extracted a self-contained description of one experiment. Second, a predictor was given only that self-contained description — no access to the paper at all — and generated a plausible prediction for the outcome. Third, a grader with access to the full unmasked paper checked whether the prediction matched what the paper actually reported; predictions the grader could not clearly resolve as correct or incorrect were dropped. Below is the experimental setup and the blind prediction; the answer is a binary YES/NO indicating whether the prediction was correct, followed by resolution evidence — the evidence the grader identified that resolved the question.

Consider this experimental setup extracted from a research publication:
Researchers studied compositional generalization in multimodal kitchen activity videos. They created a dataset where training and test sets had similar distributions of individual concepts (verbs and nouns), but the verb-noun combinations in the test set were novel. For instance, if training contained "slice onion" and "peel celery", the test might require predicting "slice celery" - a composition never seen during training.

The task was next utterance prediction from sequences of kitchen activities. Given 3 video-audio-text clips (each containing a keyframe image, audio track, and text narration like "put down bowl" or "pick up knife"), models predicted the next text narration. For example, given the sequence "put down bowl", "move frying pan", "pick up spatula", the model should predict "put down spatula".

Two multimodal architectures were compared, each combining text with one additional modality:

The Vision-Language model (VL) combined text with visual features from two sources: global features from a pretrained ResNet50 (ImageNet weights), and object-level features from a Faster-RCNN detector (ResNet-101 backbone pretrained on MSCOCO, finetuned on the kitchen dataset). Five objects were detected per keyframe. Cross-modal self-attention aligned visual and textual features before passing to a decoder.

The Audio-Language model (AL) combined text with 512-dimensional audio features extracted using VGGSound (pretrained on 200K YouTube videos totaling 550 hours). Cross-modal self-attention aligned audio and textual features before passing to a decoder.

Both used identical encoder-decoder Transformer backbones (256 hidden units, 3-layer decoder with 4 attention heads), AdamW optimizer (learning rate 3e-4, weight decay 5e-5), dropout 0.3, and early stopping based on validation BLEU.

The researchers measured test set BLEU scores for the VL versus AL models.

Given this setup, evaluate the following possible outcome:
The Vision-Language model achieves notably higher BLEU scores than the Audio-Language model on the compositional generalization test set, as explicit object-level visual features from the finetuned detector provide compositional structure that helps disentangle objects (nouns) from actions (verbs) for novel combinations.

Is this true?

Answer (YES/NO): NO